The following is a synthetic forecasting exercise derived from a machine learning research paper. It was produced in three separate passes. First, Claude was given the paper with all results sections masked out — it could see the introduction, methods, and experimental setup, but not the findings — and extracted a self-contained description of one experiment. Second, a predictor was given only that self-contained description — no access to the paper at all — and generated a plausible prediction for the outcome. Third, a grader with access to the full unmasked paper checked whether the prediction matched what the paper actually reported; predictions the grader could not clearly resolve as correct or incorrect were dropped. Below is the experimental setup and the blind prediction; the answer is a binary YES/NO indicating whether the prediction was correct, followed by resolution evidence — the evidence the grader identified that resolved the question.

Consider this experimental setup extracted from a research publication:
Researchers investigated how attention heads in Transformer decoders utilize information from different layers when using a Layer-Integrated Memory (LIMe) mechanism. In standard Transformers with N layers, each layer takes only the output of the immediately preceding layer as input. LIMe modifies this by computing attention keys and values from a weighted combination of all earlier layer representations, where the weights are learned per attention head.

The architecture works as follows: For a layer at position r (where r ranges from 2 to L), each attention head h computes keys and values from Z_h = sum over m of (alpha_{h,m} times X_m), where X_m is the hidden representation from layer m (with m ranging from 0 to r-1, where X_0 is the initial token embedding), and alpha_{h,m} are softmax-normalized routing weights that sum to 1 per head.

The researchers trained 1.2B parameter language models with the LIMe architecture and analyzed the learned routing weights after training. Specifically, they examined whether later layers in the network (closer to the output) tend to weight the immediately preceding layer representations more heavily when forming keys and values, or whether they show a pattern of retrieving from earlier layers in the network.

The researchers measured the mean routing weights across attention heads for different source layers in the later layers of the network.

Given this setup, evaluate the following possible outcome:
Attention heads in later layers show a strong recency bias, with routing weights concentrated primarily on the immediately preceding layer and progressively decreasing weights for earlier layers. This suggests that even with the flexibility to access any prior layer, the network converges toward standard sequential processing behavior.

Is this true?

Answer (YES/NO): NO